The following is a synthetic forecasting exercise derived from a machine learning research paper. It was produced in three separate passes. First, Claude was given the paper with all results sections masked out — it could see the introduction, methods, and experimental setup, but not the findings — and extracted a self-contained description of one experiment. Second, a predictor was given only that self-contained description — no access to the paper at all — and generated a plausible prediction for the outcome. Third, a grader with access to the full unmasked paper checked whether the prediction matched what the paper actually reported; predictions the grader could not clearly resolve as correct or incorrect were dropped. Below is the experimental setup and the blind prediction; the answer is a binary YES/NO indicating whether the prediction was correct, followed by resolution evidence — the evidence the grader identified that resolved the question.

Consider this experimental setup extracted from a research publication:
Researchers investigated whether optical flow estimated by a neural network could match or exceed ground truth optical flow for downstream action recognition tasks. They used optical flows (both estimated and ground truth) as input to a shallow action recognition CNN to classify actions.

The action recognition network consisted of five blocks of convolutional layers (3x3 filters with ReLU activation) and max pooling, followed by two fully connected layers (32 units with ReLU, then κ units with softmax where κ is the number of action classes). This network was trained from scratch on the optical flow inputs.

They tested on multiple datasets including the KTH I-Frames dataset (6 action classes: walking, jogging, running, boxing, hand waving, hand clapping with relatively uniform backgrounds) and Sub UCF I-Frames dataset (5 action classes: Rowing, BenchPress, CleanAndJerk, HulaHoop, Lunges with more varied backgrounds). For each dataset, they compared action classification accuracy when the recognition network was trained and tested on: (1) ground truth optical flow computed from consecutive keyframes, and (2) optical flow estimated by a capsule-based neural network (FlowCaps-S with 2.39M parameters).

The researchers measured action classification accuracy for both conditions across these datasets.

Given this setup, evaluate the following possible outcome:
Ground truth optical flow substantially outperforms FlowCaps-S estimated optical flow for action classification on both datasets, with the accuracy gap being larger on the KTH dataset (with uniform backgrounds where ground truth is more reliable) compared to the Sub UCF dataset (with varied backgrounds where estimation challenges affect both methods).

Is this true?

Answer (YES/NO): NO